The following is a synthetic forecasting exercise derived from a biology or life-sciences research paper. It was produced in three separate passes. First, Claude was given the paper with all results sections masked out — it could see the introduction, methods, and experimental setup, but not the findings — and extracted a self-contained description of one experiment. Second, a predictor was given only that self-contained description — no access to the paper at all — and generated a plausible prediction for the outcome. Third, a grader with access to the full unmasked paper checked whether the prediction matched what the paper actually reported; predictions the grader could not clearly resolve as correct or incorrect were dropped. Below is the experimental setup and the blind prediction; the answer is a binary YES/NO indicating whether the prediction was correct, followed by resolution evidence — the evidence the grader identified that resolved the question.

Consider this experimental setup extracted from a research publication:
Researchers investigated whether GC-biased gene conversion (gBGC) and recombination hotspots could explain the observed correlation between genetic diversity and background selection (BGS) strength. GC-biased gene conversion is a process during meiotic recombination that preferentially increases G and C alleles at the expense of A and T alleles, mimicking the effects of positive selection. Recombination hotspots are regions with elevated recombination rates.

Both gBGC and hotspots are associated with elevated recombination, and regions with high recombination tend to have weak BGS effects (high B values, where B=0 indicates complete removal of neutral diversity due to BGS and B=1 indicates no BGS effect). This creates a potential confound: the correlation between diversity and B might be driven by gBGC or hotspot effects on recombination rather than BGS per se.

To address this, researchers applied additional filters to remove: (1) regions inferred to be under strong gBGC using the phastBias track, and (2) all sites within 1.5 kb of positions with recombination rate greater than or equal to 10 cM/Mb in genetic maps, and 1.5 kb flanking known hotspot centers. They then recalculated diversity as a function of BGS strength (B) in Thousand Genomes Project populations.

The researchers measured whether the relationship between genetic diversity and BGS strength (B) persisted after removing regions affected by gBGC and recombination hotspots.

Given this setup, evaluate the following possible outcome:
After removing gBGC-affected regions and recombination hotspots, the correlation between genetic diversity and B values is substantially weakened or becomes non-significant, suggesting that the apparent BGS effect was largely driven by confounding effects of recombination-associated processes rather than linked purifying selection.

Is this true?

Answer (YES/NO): NO